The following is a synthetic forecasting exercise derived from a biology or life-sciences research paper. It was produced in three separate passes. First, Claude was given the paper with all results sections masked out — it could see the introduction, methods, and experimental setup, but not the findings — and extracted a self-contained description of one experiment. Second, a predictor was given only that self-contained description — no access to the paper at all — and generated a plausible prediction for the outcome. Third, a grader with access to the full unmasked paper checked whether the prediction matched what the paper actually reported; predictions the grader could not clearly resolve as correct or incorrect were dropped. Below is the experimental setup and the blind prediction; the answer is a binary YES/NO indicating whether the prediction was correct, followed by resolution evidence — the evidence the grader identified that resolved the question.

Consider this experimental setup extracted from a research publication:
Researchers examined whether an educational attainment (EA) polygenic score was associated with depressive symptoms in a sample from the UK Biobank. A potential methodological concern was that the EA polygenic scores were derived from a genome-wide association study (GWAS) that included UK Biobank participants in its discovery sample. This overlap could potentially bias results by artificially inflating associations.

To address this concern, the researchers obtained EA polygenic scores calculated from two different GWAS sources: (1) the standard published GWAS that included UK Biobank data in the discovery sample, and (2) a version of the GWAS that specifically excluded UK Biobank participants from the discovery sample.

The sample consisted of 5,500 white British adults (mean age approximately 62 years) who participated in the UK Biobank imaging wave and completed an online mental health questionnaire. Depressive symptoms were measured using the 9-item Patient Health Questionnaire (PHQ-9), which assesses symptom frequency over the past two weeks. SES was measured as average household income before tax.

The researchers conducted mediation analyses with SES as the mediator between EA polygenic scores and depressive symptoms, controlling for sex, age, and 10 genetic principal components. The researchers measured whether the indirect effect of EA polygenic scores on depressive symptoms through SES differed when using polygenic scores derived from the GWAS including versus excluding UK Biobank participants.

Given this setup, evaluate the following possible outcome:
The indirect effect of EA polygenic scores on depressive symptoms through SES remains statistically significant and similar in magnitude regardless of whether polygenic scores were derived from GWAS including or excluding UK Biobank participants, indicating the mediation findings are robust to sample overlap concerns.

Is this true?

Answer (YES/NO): YES